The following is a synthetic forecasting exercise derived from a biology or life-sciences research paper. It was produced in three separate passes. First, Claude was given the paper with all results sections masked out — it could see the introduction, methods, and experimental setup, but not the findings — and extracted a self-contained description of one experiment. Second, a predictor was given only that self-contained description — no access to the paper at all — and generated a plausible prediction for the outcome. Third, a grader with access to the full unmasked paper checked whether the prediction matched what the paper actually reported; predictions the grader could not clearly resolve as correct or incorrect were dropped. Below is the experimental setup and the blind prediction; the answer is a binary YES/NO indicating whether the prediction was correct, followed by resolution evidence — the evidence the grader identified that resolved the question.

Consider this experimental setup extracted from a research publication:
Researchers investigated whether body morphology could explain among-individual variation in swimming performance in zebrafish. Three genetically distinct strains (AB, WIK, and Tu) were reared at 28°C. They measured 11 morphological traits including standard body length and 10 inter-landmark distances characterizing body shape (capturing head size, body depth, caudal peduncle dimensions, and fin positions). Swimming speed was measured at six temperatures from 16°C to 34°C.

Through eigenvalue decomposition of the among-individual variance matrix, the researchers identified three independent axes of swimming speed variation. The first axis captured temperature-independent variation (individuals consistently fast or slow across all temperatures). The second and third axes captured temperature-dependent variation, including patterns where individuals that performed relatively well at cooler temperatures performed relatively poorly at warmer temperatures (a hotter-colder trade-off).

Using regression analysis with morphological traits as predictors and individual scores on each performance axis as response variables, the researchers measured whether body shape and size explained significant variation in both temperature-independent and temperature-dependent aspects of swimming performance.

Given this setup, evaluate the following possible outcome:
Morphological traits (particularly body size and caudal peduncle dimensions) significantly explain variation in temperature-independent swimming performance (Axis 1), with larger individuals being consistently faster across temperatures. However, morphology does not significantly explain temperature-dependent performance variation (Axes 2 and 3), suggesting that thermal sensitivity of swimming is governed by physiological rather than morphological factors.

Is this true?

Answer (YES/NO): NO